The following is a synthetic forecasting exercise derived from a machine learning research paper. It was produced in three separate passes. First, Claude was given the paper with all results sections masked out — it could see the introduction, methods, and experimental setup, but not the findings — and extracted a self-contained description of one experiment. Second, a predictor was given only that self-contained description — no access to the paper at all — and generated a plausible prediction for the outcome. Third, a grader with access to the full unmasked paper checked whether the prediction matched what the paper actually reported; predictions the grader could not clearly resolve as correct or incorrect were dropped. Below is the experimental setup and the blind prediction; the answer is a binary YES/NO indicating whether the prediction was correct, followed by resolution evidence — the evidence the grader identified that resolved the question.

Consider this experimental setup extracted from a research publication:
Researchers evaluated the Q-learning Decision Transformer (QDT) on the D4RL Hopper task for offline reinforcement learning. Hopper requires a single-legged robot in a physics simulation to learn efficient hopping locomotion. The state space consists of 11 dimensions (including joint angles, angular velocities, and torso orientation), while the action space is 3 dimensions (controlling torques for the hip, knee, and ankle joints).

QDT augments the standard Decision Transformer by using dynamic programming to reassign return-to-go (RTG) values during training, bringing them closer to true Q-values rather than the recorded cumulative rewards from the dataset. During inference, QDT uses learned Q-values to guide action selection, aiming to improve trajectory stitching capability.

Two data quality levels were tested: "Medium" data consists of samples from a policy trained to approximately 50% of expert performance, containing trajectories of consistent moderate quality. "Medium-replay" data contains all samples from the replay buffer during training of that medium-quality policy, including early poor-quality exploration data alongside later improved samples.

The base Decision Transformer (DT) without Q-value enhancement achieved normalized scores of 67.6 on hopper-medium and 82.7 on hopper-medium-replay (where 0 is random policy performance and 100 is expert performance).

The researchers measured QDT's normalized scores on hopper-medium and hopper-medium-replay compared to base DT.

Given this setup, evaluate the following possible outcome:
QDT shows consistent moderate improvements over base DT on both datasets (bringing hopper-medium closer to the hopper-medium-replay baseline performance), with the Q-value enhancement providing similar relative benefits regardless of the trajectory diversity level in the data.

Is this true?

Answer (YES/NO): NO